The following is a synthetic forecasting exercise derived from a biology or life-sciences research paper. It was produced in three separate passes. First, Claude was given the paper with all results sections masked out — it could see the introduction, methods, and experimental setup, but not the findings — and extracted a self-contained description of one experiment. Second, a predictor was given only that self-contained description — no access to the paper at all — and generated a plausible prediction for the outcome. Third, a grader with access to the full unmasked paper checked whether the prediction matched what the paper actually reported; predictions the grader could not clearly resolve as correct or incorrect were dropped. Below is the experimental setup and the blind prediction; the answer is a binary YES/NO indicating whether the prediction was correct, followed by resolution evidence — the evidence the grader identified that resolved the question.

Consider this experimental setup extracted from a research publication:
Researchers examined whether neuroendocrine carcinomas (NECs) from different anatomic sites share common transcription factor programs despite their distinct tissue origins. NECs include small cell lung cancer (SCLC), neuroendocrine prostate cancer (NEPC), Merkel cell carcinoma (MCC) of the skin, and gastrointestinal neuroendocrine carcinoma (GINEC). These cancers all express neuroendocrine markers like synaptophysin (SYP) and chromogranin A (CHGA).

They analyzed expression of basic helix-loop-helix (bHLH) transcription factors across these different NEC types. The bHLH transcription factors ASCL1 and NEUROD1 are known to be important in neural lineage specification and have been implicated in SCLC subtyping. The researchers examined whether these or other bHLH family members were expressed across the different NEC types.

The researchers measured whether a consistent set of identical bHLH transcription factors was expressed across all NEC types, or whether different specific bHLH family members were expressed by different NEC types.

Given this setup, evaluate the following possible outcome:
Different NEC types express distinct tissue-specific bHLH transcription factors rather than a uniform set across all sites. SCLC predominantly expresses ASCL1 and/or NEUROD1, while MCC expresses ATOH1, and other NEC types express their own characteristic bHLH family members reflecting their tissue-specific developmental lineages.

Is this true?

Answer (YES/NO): YES